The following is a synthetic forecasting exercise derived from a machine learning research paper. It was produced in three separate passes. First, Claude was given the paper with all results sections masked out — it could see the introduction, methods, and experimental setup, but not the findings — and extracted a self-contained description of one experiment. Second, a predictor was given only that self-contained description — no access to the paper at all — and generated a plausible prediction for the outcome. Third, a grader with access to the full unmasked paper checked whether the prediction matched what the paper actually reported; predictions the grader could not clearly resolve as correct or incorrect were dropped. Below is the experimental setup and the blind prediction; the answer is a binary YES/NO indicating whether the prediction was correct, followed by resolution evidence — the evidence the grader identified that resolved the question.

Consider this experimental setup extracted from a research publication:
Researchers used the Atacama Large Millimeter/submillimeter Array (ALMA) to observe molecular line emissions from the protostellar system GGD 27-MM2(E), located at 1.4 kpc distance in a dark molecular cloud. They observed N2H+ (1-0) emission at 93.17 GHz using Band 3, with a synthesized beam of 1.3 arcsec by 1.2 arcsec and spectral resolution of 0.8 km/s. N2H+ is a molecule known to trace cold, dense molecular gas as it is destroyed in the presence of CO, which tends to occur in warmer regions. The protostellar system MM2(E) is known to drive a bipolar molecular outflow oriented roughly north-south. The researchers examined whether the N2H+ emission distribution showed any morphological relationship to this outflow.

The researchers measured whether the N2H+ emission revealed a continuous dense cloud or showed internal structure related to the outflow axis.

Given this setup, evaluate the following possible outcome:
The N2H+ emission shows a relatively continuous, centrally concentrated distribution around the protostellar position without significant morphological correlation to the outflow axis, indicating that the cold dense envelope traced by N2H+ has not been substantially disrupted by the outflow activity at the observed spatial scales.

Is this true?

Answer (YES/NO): NO